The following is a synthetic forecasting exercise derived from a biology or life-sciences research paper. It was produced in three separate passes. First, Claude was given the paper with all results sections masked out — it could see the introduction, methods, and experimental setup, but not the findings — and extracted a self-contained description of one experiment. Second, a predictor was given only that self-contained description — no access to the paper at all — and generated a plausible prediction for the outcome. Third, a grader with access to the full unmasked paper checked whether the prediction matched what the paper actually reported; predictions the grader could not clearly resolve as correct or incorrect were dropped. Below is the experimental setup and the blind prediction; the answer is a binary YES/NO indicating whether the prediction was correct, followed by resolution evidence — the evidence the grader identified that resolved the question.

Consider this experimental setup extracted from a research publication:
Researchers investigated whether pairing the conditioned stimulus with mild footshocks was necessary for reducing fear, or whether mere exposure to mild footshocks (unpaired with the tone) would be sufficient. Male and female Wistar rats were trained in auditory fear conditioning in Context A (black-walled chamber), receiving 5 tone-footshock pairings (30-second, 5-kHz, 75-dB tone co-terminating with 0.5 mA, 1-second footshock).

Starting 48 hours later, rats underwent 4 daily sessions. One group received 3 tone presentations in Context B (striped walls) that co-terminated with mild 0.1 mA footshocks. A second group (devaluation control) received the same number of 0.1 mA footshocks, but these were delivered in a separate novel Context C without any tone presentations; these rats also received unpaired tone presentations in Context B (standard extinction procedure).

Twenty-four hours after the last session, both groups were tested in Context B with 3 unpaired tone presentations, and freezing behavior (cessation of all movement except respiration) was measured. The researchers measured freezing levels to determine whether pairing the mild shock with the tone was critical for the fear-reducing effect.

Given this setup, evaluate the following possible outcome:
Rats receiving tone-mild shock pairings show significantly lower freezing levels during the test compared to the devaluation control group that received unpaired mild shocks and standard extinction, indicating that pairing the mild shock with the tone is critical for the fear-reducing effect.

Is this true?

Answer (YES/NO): YES